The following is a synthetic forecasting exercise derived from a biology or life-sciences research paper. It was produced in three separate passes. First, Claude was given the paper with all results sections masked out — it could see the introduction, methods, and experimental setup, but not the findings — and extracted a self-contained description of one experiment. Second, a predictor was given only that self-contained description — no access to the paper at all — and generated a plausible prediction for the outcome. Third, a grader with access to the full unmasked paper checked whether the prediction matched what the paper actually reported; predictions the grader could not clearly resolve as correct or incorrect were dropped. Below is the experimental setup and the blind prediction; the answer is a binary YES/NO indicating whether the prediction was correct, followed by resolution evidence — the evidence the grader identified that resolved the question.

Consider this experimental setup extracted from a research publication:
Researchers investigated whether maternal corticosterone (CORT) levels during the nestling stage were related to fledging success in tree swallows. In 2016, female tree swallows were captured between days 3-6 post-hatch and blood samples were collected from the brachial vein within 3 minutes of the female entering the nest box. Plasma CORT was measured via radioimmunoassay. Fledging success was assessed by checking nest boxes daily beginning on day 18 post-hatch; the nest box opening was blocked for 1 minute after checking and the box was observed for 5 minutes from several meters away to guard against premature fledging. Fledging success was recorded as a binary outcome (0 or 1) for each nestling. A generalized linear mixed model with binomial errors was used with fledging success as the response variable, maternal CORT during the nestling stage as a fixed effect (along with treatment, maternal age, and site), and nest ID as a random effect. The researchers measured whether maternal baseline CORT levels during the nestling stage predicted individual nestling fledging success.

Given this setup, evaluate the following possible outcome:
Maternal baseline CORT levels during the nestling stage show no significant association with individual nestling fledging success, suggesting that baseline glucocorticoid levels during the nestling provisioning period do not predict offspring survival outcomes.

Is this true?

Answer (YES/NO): YES